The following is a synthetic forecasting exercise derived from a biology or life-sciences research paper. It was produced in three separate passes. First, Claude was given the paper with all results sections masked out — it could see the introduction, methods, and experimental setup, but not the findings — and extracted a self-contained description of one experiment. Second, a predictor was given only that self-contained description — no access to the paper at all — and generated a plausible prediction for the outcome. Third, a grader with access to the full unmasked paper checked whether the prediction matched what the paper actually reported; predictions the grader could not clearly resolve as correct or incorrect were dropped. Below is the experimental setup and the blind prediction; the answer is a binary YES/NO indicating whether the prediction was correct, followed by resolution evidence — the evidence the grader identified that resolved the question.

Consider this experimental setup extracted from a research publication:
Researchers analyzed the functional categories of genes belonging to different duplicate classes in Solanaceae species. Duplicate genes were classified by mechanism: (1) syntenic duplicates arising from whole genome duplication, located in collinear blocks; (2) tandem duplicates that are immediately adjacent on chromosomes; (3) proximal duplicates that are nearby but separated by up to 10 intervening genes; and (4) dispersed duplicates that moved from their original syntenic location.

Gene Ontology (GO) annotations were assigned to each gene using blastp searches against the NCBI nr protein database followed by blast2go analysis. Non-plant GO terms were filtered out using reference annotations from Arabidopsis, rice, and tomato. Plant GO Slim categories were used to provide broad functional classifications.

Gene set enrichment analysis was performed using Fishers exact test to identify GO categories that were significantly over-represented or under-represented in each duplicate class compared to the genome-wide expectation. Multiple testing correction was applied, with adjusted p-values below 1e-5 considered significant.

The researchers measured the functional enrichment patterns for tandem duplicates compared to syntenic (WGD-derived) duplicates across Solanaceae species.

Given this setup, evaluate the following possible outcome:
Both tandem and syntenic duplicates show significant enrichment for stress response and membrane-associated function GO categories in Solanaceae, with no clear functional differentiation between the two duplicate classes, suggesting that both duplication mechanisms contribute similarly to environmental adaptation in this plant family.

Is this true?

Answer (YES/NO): NO